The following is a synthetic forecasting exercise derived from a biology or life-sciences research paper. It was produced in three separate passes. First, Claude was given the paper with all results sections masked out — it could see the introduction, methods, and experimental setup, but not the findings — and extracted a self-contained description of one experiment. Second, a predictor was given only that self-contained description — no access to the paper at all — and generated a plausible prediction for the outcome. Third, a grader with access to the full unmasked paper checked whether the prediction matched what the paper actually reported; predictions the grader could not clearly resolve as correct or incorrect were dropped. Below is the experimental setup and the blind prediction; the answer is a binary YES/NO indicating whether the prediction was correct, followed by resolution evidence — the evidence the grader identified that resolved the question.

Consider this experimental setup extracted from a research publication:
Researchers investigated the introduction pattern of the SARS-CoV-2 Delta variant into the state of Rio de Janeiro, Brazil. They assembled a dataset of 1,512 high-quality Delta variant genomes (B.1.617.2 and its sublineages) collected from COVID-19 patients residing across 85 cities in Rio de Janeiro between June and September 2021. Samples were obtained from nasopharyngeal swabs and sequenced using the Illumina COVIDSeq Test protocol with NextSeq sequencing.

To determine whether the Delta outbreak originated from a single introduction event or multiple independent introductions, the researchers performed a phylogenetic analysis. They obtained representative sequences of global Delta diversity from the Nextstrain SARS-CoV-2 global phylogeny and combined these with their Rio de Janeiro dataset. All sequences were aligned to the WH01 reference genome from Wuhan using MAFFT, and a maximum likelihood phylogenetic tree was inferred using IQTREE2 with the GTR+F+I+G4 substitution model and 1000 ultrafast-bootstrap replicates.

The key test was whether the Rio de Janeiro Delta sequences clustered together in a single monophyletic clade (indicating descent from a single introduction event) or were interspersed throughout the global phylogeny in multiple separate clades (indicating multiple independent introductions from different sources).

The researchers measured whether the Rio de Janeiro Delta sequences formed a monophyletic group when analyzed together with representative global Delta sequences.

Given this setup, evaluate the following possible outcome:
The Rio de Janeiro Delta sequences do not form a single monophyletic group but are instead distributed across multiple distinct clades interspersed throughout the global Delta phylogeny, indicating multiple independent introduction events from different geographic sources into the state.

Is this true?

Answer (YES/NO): NO